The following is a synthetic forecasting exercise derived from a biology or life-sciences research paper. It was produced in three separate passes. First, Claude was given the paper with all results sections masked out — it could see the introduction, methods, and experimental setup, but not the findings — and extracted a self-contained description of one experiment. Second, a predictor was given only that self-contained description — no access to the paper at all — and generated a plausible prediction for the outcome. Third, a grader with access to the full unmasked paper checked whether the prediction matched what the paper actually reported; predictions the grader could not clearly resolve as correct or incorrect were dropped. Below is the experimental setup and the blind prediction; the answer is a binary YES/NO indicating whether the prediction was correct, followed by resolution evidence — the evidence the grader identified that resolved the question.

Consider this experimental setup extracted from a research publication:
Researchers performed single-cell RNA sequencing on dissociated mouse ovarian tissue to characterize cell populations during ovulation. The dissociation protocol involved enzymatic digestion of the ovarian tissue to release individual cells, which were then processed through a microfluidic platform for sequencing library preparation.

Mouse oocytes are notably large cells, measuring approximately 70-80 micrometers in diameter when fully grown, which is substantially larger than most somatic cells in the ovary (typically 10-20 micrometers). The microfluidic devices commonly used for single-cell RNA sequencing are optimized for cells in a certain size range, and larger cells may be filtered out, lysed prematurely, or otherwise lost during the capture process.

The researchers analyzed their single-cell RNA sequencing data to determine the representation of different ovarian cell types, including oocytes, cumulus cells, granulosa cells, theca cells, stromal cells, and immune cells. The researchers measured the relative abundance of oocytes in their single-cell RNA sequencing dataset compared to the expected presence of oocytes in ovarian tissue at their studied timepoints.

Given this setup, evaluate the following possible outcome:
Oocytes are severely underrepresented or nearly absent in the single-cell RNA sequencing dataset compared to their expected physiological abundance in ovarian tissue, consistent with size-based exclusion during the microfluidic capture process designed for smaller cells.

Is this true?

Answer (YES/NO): YES